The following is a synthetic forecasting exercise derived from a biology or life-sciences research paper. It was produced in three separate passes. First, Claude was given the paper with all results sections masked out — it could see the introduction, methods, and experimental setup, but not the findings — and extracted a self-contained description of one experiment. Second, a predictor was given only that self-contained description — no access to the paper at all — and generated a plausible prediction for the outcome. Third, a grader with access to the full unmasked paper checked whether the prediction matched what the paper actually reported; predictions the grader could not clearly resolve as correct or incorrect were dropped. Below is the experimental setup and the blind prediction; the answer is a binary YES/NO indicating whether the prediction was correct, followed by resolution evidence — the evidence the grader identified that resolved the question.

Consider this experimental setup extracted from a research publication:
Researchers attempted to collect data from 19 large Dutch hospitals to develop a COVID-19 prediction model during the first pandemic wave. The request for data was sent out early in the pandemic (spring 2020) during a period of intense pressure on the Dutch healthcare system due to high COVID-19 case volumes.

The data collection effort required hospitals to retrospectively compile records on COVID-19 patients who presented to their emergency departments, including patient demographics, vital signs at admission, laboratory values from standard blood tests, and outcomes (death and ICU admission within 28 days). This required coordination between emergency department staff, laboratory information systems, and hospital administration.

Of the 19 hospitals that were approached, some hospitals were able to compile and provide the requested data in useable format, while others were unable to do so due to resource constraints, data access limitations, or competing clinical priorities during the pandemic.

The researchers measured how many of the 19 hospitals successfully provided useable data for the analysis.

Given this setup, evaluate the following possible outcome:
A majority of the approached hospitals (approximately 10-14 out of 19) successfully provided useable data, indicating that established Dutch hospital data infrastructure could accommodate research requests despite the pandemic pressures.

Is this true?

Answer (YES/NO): NO